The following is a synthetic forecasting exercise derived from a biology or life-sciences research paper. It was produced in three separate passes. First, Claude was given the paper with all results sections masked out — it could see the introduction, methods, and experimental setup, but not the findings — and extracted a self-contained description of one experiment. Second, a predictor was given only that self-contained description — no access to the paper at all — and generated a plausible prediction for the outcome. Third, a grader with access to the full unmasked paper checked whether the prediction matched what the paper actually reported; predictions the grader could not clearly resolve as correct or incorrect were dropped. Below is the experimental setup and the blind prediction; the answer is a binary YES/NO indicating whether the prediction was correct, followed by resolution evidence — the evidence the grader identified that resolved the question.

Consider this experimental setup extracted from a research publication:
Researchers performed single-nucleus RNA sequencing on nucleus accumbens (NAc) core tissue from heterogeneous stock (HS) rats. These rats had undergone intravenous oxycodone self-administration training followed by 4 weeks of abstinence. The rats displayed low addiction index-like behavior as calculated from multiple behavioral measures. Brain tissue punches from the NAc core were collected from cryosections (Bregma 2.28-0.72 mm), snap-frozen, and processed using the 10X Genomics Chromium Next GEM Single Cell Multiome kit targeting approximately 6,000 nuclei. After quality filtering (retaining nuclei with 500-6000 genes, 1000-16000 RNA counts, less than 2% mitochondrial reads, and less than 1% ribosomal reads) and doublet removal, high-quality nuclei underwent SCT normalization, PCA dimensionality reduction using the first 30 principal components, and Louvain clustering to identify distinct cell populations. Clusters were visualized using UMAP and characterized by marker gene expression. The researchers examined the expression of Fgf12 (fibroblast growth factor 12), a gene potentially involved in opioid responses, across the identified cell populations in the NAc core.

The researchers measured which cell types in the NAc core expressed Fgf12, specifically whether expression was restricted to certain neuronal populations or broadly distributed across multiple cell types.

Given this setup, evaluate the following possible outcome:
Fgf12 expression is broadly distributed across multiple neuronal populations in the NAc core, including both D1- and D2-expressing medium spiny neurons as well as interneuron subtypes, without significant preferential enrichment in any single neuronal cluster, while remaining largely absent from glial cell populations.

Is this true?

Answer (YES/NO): NO